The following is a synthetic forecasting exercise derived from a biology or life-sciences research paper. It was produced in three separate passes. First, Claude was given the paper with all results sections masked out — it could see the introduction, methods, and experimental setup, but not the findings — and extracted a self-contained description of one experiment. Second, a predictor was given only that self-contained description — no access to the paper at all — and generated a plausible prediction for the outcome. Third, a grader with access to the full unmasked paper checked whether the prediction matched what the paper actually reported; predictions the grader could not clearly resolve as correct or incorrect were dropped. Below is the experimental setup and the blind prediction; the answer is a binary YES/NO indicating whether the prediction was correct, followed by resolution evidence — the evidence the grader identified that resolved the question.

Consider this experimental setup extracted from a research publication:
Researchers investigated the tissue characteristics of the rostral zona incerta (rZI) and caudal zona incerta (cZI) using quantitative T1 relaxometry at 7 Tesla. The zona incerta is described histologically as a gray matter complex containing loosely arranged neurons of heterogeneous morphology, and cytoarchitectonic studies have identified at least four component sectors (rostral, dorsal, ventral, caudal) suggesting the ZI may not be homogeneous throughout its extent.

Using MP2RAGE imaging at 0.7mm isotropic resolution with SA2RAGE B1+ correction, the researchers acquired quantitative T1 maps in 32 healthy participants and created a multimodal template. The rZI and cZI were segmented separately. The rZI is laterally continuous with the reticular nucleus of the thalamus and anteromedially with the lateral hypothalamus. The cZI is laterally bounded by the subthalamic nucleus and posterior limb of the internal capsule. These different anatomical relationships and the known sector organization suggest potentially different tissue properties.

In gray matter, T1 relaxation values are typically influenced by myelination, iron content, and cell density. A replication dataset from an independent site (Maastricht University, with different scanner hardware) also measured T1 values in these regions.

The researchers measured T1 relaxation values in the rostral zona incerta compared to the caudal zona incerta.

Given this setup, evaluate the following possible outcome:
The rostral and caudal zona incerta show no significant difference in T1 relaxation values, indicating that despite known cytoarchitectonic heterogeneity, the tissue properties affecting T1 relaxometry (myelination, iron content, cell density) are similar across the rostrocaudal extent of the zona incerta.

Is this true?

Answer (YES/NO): YES